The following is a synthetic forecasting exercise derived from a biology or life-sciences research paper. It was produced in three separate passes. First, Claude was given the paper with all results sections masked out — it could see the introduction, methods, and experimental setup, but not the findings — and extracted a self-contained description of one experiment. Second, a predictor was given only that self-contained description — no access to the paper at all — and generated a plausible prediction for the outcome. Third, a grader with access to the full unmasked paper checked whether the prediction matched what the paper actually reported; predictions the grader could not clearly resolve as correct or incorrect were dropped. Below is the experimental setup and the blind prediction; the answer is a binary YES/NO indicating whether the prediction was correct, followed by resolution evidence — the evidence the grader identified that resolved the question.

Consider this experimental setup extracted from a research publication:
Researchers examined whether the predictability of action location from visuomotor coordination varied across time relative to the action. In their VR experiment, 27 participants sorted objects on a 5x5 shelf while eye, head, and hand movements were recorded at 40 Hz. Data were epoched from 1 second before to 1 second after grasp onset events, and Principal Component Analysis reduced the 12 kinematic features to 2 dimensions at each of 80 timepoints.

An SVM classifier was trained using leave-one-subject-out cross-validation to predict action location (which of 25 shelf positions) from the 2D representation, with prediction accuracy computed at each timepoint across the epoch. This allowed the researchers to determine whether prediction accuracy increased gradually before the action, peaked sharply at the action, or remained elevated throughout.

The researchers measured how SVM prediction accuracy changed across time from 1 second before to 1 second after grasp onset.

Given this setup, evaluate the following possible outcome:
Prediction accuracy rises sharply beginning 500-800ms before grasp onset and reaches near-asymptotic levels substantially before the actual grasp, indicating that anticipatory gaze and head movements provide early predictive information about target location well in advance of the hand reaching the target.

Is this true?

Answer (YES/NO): NO